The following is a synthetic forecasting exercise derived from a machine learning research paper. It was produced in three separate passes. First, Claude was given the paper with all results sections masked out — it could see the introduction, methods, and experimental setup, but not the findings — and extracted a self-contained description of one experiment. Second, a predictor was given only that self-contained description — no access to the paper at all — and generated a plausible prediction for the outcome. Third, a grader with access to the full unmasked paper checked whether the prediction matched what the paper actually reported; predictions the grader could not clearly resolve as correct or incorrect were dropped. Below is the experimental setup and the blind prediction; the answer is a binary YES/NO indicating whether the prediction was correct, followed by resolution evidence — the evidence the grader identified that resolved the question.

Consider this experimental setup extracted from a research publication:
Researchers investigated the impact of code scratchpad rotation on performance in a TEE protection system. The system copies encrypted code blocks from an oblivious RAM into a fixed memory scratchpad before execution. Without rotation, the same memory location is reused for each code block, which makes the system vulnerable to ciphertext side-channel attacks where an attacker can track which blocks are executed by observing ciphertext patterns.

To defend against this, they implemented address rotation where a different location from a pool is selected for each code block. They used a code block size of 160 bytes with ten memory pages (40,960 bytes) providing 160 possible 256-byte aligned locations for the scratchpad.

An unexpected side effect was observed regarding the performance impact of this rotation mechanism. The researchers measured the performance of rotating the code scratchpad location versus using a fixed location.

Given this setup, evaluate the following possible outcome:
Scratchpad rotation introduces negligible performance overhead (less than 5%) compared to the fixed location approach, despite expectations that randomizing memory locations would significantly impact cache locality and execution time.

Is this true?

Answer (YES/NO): NO